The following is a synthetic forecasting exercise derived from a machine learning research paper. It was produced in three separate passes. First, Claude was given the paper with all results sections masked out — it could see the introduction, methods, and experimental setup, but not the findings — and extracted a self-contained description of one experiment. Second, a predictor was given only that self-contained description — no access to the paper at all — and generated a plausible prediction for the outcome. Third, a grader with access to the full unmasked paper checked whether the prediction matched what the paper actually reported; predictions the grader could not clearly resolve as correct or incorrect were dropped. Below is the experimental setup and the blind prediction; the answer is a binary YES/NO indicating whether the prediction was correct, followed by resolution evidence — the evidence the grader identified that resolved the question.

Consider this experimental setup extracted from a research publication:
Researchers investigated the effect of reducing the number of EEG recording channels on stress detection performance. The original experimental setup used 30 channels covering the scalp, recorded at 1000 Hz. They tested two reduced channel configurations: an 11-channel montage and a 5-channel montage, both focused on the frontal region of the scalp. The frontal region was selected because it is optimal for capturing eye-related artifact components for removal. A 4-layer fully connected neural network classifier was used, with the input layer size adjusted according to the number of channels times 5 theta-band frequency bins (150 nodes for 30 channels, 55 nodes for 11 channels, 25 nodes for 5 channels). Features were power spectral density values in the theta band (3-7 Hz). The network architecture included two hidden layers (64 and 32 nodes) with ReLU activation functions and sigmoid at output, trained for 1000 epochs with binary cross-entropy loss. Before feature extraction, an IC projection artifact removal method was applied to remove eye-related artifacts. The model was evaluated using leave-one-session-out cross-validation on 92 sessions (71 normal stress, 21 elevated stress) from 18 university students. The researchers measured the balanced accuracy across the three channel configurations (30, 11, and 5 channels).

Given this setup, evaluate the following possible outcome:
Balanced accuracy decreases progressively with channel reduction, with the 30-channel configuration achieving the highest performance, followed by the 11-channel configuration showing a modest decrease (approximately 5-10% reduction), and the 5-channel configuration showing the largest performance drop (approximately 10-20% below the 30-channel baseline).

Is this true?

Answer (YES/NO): NO